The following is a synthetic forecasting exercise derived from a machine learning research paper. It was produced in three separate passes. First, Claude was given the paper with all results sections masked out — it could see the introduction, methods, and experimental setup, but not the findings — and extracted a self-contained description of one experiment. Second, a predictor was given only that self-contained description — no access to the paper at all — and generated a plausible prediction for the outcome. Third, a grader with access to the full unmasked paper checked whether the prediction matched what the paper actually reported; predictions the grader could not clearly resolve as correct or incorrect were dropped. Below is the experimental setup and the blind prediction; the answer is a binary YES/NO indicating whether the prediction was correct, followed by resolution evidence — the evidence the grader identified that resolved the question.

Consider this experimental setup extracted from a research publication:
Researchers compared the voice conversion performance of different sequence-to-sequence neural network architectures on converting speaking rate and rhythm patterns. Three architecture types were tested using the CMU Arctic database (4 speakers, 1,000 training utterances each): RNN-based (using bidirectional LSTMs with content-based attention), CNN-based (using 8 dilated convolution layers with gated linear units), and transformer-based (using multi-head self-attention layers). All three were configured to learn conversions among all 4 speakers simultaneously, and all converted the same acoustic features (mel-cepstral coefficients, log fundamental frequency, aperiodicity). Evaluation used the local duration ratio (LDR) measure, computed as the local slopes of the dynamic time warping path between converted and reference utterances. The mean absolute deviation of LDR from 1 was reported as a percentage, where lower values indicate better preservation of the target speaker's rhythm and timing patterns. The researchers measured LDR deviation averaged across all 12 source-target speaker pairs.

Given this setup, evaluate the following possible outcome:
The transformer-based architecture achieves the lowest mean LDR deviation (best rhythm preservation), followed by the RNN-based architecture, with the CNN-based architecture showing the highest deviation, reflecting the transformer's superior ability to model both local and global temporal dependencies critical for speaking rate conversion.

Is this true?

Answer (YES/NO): NO